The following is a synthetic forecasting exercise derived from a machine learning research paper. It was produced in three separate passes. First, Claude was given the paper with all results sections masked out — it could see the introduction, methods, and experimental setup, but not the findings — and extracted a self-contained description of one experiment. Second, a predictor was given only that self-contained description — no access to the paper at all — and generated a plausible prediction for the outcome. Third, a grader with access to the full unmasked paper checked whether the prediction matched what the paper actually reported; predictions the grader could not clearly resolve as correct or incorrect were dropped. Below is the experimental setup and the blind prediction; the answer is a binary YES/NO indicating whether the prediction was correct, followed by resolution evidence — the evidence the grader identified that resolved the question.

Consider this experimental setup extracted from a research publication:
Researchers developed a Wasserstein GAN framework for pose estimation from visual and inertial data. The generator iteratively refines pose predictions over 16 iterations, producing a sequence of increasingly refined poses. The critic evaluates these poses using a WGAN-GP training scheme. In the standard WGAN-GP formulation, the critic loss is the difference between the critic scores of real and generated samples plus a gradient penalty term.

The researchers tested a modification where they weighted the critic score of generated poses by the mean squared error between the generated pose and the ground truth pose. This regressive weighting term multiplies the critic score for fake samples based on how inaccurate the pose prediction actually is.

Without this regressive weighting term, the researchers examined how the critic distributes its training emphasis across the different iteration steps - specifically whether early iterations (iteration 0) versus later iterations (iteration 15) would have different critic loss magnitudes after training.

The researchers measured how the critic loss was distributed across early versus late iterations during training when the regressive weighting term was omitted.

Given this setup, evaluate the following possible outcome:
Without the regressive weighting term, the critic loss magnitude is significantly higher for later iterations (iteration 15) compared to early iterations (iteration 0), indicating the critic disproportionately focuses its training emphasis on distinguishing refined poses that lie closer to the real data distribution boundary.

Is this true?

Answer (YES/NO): NO